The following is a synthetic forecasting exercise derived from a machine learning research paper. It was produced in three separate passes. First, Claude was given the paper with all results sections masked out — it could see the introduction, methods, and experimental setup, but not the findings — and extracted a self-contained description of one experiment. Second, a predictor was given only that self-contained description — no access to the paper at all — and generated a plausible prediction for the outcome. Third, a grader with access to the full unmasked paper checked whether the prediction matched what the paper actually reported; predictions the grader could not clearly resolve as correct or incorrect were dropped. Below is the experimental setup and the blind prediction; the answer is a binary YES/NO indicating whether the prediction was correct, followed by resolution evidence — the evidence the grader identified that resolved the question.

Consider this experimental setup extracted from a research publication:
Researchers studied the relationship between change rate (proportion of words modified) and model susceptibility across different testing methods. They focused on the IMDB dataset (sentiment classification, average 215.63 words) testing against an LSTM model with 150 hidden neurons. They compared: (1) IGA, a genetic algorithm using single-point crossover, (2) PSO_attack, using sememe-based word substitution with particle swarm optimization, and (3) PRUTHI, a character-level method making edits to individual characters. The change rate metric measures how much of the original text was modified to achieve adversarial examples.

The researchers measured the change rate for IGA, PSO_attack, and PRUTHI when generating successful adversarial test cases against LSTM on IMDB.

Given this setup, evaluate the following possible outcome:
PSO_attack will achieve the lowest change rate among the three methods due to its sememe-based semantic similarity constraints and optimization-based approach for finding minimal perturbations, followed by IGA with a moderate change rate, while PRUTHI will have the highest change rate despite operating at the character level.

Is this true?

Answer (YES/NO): NO